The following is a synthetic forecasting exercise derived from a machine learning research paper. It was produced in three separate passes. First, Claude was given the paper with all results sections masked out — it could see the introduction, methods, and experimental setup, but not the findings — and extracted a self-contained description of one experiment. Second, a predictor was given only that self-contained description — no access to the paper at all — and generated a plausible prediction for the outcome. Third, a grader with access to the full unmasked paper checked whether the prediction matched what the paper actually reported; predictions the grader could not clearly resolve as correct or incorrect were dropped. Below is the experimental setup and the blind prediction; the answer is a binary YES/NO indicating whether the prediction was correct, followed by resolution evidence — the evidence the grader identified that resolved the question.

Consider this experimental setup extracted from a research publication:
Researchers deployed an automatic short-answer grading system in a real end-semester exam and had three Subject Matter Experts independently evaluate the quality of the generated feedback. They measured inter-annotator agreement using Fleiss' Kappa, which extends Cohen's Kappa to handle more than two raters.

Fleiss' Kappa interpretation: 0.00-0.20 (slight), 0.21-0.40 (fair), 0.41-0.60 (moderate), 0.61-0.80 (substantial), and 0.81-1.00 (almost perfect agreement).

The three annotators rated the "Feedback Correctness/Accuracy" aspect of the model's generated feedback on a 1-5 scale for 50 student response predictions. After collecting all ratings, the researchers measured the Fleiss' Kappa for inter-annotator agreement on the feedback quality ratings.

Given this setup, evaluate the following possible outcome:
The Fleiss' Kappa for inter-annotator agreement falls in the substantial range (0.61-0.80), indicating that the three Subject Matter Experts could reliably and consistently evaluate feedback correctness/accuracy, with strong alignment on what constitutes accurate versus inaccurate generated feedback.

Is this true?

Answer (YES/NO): NO